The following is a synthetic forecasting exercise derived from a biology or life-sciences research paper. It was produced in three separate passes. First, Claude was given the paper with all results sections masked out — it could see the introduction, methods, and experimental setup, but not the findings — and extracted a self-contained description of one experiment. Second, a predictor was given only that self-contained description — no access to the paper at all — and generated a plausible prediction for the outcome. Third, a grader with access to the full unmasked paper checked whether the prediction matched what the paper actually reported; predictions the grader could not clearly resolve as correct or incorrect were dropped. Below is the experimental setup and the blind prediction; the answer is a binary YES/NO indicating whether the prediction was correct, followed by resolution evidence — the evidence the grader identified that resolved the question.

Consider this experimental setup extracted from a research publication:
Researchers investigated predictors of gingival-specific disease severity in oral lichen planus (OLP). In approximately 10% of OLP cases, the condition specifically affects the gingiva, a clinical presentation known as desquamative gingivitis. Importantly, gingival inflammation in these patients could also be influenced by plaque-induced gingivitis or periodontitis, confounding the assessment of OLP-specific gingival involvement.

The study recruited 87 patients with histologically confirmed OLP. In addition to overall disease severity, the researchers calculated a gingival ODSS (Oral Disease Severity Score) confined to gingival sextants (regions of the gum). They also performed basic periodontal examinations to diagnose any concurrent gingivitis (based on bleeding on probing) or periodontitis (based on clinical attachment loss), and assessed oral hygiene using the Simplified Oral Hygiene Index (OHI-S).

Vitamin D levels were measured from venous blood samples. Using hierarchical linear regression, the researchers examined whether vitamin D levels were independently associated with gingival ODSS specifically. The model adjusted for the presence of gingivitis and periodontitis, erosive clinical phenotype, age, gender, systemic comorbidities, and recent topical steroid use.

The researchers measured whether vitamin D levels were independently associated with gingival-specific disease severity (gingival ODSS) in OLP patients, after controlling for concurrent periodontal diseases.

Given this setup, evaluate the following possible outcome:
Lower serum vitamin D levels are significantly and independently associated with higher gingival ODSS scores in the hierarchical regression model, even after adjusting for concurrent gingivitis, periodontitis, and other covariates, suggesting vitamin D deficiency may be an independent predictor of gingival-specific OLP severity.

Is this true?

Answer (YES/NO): YES